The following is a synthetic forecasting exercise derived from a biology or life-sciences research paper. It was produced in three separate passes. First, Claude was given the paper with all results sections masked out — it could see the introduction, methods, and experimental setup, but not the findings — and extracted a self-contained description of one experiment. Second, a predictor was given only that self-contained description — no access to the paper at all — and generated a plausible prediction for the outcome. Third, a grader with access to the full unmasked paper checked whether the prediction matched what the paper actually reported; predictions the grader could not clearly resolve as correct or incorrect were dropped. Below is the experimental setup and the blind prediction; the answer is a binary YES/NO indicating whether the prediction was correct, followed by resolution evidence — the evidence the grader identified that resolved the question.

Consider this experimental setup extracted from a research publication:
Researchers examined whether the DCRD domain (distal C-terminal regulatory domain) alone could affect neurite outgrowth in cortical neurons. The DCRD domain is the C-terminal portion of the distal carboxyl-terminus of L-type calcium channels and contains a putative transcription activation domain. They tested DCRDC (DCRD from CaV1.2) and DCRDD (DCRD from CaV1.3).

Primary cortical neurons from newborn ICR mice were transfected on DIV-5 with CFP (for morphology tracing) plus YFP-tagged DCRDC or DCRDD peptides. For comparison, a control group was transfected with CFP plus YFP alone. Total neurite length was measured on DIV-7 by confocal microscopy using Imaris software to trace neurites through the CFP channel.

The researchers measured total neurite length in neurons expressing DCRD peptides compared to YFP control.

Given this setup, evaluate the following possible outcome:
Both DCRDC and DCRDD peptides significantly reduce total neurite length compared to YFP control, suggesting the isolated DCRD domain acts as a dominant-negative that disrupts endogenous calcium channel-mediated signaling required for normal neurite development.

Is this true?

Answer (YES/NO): YES